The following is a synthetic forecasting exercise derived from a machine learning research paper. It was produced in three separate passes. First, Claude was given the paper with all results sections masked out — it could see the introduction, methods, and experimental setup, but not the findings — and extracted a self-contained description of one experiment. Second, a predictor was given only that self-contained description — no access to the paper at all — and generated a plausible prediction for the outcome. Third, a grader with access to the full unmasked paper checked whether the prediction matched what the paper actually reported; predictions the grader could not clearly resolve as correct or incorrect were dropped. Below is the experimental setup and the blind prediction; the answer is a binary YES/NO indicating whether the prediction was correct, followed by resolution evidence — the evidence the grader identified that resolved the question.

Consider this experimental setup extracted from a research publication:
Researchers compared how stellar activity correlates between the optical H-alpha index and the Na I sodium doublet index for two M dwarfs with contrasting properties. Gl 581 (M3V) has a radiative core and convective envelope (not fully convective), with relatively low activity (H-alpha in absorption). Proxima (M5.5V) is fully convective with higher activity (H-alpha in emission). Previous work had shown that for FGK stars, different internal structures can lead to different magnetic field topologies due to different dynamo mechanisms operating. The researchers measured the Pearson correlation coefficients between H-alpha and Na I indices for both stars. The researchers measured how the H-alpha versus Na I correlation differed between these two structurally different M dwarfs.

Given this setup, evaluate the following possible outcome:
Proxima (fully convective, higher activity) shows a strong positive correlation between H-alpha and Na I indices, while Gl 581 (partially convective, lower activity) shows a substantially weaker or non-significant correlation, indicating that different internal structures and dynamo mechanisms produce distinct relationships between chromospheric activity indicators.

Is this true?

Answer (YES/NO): NO